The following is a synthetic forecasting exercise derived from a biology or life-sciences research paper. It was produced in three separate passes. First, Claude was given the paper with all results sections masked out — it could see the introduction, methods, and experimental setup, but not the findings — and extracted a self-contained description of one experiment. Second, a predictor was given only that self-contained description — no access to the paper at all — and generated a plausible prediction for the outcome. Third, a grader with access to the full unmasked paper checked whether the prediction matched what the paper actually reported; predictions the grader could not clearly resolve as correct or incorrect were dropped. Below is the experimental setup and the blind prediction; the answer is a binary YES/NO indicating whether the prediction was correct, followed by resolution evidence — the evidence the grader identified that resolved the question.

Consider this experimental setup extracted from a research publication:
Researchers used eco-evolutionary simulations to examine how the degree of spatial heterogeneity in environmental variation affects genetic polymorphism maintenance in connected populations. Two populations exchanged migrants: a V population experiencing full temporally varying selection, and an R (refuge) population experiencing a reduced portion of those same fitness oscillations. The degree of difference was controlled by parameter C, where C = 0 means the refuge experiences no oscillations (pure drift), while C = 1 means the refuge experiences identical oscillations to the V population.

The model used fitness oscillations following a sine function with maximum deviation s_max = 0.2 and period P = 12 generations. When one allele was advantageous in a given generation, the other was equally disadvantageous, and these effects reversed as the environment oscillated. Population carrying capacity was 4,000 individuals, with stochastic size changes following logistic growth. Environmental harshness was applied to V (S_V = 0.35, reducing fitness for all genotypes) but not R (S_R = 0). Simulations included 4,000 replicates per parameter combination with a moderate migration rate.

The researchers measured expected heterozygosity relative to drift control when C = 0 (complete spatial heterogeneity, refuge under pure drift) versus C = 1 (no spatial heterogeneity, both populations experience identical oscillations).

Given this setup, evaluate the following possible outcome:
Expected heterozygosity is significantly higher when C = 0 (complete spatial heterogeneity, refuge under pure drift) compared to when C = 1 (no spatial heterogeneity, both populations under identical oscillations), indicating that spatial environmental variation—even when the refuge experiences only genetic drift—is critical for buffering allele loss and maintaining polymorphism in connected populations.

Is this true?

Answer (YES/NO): YES